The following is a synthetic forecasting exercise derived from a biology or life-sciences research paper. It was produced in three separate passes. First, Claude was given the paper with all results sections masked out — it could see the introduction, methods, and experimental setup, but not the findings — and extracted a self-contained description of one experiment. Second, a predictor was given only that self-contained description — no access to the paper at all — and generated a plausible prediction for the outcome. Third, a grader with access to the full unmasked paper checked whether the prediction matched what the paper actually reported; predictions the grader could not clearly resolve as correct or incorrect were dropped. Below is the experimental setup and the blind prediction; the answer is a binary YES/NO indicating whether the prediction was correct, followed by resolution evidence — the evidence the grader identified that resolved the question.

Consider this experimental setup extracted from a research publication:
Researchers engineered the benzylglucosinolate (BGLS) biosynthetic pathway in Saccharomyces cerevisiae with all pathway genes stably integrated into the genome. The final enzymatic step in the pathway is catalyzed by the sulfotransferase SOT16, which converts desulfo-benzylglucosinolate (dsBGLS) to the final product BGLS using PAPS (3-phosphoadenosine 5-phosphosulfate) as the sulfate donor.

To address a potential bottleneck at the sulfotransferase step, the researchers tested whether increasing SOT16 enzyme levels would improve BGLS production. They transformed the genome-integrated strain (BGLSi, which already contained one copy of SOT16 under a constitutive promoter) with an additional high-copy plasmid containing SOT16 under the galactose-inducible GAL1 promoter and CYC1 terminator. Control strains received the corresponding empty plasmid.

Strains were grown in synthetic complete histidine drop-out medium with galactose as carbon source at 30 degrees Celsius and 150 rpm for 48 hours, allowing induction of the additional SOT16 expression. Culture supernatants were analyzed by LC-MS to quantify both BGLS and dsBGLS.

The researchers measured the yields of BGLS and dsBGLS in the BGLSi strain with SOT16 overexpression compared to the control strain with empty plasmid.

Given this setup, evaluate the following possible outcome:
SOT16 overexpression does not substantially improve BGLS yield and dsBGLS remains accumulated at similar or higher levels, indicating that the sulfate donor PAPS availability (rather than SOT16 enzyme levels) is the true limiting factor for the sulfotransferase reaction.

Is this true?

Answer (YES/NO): NO